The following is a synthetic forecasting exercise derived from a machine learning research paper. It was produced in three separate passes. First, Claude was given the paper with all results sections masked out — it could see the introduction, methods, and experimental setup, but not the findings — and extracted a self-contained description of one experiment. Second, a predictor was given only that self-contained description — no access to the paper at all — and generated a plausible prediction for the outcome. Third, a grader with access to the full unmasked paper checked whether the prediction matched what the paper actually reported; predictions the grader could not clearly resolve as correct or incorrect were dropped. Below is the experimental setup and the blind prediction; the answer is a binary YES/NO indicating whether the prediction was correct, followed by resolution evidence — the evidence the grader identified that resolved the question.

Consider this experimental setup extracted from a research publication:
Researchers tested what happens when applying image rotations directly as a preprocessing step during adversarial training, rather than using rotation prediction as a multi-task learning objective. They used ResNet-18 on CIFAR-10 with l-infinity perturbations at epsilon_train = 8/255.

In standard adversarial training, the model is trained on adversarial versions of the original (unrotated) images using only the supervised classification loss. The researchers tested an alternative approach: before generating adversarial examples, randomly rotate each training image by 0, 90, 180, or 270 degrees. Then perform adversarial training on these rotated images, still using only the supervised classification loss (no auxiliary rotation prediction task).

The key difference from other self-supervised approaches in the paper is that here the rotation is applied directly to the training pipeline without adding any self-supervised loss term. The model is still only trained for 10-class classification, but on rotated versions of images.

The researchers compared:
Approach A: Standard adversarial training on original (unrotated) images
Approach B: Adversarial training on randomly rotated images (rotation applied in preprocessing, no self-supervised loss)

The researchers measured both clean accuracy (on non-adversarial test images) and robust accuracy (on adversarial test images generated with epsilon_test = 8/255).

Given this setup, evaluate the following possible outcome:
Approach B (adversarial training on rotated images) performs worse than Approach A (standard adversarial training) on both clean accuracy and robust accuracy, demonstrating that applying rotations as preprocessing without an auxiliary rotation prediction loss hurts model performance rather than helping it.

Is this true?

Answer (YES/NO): YES